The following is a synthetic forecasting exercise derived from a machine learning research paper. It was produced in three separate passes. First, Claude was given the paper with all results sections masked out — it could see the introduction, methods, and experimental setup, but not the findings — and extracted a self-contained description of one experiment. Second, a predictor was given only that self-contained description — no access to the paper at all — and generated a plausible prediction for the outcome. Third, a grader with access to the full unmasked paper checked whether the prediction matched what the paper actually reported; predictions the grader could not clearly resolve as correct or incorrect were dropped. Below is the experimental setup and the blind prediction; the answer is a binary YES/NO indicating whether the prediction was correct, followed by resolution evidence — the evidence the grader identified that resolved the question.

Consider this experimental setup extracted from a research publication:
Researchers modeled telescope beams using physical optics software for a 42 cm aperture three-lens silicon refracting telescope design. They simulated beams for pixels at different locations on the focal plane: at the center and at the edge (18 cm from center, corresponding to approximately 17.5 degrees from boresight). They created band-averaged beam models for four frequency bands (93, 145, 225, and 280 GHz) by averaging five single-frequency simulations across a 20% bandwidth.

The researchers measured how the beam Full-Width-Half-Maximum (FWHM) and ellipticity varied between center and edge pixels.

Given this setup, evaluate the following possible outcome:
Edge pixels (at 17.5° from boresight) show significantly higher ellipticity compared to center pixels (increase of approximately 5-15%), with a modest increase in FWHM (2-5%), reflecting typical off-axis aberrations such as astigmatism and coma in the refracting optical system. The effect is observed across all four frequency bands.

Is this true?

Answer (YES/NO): NO